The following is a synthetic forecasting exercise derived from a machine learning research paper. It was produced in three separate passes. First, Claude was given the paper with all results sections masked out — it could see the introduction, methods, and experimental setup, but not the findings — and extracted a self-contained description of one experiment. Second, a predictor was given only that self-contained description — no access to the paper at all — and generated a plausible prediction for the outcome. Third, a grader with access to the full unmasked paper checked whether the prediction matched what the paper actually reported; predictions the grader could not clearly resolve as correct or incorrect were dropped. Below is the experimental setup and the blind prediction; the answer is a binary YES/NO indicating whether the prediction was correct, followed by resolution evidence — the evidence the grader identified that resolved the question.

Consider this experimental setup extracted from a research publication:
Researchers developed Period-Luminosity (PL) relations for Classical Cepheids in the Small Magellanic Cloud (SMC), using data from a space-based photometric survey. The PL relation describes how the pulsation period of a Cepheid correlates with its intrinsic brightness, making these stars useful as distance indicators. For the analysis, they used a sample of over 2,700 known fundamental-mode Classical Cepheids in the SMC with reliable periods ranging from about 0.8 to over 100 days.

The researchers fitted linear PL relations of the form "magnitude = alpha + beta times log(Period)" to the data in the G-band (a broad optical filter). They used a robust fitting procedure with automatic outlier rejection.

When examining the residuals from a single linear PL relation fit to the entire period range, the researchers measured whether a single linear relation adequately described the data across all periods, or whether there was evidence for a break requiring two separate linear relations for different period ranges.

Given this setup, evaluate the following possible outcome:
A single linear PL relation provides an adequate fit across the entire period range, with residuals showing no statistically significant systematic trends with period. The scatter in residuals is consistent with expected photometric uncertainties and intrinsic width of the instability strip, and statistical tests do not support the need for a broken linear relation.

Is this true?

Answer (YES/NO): NO